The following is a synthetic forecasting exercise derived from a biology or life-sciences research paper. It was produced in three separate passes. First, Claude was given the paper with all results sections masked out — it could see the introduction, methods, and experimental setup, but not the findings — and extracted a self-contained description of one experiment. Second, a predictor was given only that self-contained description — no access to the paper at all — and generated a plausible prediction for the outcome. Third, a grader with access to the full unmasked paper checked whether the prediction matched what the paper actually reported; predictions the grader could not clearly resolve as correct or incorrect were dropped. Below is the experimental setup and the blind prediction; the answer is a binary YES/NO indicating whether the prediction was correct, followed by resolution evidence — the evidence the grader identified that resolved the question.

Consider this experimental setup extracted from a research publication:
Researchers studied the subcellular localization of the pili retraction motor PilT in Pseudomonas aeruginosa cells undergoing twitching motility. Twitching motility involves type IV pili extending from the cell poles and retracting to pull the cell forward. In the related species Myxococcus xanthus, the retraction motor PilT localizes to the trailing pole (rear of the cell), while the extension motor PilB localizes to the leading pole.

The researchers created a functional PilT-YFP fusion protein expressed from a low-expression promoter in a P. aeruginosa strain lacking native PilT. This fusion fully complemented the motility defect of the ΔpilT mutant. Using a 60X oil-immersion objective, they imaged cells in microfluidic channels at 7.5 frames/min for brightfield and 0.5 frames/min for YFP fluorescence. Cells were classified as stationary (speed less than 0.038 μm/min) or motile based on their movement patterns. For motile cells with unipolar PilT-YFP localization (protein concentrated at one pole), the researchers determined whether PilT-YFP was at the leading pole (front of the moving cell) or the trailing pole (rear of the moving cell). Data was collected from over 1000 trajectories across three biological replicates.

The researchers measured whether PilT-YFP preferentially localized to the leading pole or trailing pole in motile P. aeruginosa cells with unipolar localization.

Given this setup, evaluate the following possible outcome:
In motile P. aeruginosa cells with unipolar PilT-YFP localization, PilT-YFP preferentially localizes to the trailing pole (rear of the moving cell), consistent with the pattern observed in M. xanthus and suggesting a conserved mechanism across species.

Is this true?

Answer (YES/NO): NO